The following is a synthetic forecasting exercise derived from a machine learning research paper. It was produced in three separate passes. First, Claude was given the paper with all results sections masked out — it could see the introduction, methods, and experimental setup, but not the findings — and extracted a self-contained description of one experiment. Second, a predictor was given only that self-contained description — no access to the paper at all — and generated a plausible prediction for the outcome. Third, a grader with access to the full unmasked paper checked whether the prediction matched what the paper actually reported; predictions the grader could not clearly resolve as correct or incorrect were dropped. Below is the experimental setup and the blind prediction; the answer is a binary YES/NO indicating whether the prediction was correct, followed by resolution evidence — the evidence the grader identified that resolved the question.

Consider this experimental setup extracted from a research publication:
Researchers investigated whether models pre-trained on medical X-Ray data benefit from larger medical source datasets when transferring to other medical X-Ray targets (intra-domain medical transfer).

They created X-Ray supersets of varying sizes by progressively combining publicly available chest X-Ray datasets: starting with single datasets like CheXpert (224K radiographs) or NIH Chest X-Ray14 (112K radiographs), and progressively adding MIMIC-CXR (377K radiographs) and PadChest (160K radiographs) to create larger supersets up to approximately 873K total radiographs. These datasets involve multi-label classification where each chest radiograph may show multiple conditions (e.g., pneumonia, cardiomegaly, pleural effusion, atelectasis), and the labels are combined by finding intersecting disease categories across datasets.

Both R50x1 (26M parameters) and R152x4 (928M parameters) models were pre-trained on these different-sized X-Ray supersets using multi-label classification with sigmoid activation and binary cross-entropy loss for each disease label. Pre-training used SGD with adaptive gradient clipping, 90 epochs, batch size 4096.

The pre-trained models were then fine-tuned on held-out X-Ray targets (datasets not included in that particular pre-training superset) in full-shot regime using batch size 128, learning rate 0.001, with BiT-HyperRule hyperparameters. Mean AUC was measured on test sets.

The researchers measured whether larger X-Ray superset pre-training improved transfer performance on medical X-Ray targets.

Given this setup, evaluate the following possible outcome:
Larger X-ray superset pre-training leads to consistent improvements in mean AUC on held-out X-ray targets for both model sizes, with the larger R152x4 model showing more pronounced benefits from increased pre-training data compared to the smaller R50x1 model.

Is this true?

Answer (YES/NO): NO